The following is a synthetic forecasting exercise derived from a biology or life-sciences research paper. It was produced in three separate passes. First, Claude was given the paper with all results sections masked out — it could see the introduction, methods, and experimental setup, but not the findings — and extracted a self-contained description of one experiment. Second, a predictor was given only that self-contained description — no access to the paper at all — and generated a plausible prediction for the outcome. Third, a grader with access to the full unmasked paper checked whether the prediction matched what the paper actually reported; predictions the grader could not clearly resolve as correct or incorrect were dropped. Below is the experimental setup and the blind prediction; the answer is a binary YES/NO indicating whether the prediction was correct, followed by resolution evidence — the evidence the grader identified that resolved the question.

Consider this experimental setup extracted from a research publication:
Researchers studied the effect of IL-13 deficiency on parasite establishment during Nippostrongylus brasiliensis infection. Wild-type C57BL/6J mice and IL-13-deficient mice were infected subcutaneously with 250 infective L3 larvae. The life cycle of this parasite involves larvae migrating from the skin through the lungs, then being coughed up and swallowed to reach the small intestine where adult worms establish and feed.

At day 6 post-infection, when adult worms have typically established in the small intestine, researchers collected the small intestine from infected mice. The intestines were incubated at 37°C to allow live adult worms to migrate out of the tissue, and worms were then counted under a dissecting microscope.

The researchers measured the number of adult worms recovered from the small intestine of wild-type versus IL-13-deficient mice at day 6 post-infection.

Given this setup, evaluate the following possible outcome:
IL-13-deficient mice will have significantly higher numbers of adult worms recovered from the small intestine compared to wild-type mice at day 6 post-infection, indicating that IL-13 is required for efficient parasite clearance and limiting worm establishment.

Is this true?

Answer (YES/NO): YES